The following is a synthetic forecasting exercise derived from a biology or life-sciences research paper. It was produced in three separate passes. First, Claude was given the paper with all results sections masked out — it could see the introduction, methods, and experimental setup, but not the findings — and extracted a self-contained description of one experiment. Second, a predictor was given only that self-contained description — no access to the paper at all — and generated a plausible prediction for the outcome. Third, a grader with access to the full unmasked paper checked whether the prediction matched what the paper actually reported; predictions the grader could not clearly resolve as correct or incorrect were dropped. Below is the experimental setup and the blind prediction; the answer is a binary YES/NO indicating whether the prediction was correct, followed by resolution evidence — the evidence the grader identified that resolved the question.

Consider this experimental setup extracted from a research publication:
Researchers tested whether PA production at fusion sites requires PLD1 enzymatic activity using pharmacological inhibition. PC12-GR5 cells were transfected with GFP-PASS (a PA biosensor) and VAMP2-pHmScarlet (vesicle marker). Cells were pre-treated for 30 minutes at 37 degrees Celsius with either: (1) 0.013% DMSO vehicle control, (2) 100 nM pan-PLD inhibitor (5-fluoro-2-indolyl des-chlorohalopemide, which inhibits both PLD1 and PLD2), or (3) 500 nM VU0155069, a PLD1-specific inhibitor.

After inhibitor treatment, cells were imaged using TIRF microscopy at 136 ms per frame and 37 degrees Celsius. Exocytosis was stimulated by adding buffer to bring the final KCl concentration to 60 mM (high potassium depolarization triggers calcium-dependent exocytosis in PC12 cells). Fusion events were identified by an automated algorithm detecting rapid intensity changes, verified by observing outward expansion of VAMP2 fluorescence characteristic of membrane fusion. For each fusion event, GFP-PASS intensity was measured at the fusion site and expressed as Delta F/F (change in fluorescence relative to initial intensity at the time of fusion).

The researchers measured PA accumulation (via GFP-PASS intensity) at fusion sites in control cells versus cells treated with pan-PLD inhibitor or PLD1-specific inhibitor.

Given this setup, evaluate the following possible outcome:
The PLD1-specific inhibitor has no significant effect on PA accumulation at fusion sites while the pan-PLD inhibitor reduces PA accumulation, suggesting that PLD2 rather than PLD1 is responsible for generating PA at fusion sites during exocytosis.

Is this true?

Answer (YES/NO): NO